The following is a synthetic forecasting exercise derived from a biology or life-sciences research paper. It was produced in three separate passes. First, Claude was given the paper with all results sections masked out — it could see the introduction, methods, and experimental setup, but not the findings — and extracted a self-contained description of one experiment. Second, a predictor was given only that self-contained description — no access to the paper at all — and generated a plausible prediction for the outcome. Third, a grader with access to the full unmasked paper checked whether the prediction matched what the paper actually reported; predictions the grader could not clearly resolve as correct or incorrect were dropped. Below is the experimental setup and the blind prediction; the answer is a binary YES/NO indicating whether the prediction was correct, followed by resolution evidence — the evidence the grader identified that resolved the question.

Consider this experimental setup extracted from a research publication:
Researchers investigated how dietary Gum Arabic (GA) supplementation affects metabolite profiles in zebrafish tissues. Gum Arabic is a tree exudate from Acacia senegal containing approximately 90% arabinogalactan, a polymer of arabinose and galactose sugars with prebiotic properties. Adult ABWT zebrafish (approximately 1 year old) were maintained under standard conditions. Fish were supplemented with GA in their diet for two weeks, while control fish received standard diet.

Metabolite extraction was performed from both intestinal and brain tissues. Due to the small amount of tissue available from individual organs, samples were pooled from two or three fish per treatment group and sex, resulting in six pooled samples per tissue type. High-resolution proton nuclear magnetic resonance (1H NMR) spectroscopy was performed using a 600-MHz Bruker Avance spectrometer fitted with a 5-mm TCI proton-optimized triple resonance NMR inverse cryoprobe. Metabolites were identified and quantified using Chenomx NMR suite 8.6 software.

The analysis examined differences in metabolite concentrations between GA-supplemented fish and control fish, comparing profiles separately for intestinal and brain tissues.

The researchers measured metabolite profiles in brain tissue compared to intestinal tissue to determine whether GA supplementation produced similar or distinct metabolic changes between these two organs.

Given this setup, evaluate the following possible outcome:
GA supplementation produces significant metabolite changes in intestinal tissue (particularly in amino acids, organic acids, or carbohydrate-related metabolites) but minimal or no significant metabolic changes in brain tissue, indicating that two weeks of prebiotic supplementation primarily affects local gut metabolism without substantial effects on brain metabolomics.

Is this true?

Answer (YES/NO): NO